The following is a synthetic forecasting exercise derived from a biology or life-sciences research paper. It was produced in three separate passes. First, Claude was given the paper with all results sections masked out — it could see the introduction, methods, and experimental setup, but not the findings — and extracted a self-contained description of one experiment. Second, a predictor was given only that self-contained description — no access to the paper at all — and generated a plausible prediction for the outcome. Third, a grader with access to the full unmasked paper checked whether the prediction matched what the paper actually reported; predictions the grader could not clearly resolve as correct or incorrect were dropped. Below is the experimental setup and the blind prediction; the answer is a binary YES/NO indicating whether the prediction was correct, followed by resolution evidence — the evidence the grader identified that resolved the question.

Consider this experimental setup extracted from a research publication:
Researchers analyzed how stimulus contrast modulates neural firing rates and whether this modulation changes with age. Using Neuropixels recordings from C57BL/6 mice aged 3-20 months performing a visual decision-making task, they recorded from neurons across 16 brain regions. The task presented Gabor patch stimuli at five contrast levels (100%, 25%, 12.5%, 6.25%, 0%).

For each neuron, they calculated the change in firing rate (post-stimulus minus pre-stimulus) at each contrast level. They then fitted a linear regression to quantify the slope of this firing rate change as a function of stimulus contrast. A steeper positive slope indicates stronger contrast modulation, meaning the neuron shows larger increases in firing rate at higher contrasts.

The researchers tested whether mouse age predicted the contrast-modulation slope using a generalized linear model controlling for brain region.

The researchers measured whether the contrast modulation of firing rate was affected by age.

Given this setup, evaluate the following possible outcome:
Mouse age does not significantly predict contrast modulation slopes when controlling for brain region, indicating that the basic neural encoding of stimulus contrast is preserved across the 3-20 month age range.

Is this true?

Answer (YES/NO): YES